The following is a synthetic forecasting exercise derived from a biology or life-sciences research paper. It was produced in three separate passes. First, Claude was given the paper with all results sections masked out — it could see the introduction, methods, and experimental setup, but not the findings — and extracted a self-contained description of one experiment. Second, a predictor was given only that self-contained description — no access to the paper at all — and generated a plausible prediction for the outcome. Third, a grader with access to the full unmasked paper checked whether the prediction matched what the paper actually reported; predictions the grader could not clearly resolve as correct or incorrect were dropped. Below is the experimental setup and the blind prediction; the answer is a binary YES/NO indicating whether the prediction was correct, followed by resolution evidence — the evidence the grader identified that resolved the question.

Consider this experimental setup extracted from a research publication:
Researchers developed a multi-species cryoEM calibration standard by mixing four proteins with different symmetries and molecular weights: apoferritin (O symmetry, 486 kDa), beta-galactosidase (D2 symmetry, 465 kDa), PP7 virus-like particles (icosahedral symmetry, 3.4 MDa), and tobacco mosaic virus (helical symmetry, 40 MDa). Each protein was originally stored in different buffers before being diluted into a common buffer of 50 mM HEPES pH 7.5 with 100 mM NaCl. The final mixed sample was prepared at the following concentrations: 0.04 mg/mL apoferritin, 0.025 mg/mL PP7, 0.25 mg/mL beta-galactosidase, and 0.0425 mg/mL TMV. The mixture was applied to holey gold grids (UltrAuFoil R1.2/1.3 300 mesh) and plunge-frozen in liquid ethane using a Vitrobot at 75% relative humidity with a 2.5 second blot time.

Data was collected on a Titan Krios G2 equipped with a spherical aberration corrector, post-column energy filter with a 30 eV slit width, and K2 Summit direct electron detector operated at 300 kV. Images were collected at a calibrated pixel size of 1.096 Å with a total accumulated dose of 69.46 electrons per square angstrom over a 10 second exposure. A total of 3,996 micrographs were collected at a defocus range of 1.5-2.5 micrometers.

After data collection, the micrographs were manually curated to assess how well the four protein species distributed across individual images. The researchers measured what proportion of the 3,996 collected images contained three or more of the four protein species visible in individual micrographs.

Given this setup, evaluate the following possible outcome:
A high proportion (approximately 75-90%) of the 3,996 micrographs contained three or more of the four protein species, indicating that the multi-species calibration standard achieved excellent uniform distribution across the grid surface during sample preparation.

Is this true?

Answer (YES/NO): NO